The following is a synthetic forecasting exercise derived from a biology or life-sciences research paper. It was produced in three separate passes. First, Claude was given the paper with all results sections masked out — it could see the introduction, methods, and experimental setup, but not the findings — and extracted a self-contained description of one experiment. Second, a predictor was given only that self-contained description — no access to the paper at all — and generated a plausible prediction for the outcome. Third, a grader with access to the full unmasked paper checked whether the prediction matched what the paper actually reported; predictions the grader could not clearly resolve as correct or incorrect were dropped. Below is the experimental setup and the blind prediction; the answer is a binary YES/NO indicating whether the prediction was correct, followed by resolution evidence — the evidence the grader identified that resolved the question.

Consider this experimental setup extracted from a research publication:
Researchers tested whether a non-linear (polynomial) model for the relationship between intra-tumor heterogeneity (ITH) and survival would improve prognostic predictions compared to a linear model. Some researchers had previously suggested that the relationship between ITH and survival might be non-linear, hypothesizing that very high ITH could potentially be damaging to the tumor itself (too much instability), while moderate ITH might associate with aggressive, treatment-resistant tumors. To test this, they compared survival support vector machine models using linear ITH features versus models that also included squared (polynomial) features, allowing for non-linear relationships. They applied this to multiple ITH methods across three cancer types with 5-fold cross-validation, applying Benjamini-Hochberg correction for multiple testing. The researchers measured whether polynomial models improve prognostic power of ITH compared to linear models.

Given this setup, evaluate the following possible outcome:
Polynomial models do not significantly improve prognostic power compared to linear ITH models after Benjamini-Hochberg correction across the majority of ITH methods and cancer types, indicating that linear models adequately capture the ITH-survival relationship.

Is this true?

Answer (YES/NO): YES